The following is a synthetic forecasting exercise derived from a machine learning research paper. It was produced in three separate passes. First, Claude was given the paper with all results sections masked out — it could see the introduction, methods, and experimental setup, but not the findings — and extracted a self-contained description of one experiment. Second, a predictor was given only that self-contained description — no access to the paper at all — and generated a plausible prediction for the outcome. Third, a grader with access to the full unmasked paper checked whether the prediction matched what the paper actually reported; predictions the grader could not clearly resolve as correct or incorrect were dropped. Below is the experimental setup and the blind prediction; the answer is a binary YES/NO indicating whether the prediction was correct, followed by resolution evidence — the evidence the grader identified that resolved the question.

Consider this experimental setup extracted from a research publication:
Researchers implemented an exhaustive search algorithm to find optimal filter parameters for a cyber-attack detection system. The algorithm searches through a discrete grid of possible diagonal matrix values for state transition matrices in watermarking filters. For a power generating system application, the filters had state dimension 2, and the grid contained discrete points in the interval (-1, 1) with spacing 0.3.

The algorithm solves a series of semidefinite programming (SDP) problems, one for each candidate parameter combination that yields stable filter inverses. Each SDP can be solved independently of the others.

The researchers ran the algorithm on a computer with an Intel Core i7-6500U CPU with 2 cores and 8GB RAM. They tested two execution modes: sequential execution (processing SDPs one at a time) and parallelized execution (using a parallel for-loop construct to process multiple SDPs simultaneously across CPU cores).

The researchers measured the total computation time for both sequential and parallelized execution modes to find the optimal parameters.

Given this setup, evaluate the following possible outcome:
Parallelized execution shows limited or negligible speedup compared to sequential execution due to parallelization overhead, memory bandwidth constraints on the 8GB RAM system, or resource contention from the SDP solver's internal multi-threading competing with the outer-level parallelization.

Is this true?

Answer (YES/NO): NO